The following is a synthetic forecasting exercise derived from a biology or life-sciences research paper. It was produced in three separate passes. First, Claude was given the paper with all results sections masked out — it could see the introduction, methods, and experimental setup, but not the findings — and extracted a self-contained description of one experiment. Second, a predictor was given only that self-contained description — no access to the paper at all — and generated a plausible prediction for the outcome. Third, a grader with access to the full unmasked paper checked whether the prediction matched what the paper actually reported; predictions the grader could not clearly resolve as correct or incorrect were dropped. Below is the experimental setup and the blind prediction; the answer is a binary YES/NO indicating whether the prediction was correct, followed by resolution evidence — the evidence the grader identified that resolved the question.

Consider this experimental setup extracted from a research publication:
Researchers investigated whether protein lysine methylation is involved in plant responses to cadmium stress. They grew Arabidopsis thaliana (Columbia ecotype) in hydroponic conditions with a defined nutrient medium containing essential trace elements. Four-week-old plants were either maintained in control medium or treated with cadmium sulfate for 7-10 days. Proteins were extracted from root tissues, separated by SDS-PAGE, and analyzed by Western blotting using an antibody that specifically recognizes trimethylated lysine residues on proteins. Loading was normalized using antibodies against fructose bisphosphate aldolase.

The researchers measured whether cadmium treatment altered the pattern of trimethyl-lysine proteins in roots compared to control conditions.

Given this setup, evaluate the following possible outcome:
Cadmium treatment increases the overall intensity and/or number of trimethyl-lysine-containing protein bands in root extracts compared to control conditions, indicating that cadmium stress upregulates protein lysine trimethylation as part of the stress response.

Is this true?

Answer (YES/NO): NO